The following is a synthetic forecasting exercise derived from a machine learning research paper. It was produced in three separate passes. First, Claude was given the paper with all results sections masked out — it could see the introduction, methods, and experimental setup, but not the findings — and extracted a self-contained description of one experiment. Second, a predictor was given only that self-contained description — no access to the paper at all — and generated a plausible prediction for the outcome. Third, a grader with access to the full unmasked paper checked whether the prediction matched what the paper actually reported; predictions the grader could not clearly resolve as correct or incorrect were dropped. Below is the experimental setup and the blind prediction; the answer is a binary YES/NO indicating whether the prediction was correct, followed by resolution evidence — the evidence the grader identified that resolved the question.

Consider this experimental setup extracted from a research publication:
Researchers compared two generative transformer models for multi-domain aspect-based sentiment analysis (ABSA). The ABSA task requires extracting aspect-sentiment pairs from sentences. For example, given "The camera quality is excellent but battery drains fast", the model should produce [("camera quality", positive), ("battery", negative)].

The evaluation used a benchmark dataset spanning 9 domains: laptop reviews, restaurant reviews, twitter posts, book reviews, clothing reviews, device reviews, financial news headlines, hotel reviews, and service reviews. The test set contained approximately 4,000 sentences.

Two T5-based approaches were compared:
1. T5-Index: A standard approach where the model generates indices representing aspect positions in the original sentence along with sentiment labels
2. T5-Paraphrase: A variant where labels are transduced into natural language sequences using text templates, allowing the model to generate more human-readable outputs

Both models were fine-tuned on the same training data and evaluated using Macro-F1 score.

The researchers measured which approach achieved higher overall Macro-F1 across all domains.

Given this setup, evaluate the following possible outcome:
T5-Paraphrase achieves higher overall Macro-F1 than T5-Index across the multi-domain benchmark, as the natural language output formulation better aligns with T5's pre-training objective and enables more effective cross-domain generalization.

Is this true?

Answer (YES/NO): YES